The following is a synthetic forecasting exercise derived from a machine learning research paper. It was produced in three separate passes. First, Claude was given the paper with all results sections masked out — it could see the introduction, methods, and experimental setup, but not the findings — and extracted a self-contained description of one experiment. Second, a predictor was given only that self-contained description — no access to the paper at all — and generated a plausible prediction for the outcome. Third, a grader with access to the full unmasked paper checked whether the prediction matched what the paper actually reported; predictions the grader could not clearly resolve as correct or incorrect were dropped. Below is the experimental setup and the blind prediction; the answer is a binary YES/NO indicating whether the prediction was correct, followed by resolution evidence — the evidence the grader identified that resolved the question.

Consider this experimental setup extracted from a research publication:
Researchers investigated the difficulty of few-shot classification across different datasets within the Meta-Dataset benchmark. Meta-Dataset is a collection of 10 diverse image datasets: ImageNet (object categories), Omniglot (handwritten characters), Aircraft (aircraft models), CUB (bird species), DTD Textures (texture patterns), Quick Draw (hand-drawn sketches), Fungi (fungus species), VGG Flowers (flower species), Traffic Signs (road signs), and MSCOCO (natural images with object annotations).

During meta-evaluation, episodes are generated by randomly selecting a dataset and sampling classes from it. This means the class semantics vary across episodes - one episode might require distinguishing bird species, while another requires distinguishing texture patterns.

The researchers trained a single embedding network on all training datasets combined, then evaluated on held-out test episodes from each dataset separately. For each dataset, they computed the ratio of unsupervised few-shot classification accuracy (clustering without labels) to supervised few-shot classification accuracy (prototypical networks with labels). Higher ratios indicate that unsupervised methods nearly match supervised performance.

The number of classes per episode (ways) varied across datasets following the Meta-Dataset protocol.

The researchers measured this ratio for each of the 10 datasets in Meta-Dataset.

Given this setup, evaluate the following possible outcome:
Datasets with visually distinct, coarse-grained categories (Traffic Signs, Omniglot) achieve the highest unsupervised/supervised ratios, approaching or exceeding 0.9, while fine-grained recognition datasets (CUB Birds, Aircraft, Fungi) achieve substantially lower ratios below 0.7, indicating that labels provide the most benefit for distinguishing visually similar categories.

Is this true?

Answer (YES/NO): NO